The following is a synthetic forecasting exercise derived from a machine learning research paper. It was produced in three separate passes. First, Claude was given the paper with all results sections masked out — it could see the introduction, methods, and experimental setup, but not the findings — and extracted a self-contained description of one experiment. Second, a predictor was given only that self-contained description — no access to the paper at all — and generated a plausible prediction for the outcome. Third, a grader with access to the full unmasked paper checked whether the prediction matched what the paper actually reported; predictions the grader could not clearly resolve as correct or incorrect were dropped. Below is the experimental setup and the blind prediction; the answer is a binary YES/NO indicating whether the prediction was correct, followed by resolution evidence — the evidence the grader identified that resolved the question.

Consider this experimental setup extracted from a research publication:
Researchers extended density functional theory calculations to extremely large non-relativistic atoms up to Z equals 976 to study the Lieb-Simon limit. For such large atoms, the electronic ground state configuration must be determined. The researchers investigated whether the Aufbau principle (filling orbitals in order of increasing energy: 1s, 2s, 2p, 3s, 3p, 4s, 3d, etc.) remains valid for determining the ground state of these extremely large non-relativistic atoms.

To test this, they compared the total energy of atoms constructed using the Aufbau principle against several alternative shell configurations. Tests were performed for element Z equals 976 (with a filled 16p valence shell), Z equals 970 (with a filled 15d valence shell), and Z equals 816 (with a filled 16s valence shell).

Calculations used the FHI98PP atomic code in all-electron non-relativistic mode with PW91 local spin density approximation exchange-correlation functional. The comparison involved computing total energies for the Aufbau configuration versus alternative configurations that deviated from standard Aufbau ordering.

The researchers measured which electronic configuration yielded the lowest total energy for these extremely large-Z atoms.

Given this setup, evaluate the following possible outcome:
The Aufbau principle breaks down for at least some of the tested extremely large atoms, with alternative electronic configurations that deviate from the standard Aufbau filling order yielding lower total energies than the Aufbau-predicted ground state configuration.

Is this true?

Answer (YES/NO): NO